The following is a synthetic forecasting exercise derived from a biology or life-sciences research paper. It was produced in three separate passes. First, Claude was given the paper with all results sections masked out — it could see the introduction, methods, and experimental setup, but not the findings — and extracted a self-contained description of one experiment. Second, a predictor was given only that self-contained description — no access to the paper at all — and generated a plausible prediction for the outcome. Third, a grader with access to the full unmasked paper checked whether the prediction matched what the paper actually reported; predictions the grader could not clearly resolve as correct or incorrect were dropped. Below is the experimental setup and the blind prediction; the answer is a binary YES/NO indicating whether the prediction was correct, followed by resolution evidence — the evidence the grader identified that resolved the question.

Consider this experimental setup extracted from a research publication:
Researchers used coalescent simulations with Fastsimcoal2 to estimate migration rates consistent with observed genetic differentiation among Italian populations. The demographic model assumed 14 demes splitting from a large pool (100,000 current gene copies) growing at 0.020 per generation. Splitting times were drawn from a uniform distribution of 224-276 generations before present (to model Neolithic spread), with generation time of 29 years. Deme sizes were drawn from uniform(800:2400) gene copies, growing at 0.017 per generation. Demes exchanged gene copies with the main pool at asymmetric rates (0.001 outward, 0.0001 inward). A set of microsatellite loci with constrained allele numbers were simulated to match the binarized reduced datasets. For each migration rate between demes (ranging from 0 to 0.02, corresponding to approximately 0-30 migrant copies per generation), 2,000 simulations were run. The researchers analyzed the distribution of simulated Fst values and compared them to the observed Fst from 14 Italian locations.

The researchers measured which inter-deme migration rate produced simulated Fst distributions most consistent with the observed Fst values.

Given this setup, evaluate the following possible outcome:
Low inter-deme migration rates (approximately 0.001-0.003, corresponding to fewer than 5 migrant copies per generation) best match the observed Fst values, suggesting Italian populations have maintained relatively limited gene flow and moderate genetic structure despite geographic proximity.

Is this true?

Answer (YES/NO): NO